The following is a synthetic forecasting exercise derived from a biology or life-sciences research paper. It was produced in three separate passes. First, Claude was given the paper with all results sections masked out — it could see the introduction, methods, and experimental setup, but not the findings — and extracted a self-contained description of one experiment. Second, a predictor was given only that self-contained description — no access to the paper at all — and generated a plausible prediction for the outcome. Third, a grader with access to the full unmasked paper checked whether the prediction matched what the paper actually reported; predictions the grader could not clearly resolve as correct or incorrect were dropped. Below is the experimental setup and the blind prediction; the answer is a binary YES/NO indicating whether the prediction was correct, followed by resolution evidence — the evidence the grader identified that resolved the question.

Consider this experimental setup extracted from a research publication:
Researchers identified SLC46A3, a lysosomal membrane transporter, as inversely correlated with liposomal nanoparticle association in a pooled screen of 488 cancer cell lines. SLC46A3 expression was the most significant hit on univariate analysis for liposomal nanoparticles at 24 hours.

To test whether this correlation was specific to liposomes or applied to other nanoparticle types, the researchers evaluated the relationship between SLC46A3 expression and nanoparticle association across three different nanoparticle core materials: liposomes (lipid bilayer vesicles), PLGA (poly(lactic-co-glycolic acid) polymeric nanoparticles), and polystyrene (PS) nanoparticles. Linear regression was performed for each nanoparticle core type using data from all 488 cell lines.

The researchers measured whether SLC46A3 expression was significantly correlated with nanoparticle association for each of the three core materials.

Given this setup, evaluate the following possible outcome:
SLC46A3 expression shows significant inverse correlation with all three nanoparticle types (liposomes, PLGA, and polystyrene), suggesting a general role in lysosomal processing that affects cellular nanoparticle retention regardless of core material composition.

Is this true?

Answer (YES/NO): NO